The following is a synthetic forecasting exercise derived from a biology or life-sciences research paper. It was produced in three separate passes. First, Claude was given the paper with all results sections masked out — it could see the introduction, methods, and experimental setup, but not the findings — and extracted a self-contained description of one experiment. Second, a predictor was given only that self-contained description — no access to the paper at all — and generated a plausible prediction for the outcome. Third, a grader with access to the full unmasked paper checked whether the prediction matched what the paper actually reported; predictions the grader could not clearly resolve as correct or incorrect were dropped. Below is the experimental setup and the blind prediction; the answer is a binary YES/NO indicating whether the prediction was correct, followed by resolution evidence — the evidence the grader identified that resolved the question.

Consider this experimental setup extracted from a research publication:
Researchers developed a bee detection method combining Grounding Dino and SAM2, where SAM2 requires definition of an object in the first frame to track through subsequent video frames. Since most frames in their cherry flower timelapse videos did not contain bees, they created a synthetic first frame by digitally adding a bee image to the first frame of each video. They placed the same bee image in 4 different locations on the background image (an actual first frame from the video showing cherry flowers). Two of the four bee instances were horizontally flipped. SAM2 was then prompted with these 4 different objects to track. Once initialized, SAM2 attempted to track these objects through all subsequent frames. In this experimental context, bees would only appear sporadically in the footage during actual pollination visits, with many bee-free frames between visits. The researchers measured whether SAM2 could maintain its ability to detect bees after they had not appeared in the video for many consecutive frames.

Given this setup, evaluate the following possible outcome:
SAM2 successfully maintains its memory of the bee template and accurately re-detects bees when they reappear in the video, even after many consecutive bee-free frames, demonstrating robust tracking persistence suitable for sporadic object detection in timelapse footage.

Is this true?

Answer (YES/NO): YES